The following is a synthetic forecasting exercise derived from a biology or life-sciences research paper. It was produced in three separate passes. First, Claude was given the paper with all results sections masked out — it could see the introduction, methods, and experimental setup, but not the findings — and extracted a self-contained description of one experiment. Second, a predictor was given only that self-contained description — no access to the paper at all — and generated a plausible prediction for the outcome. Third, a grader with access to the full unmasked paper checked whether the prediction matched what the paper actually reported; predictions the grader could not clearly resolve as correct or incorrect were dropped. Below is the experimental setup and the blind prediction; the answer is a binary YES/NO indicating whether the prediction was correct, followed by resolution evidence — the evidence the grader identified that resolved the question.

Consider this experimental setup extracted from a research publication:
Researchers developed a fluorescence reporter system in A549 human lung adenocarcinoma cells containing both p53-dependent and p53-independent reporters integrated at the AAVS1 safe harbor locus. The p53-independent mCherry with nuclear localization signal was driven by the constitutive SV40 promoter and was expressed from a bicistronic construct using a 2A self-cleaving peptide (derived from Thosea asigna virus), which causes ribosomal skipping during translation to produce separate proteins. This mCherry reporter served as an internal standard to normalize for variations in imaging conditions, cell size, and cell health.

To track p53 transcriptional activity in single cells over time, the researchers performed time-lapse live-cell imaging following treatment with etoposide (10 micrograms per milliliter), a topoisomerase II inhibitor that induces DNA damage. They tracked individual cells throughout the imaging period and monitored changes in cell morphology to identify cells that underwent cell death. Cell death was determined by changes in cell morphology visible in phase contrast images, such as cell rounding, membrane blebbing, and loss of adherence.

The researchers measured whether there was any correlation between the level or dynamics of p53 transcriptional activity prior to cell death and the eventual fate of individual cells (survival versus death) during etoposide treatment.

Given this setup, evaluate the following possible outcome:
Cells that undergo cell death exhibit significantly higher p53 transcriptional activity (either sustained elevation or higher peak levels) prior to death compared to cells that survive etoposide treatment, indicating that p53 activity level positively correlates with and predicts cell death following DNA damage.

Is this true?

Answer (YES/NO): YES